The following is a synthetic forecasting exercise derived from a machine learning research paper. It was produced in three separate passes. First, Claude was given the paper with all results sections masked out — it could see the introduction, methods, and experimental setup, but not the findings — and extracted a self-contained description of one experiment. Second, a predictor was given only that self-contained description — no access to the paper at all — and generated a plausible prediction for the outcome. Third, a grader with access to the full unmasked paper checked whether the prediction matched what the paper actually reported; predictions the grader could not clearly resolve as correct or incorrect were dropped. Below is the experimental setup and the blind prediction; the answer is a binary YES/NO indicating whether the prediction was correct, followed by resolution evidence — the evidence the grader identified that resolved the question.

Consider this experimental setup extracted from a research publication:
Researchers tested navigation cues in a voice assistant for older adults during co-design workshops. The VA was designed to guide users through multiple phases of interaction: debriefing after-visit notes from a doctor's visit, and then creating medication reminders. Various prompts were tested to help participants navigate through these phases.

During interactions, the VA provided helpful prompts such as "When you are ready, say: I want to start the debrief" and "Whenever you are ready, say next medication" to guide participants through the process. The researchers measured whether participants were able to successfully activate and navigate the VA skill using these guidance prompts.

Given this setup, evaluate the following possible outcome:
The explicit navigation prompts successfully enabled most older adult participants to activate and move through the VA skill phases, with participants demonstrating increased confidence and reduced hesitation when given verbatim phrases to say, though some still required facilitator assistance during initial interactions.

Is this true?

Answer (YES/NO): NO